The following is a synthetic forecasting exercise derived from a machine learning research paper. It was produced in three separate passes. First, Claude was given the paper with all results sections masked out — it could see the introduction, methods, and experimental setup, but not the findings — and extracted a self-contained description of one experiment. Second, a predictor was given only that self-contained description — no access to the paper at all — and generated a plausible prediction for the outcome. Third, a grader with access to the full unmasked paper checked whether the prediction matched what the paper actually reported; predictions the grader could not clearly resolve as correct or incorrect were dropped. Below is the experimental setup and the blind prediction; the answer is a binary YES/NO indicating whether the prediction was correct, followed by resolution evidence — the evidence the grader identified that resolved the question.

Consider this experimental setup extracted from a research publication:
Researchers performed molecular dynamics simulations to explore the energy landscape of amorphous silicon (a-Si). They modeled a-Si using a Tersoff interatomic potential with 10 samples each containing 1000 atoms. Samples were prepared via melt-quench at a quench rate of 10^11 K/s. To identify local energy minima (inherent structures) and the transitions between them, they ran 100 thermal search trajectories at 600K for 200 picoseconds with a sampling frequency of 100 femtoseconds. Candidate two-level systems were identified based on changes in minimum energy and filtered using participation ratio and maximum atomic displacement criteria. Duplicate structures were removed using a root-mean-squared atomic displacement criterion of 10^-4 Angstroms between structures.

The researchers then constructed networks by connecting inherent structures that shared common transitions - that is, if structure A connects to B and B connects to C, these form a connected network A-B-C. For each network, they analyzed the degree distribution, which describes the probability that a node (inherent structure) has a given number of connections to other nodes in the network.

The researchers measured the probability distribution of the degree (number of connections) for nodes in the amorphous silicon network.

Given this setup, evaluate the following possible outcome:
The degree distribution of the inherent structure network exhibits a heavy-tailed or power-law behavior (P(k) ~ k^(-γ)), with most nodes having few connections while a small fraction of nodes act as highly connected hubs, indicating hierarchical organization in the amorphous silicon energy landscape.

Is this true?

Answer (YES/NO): YES